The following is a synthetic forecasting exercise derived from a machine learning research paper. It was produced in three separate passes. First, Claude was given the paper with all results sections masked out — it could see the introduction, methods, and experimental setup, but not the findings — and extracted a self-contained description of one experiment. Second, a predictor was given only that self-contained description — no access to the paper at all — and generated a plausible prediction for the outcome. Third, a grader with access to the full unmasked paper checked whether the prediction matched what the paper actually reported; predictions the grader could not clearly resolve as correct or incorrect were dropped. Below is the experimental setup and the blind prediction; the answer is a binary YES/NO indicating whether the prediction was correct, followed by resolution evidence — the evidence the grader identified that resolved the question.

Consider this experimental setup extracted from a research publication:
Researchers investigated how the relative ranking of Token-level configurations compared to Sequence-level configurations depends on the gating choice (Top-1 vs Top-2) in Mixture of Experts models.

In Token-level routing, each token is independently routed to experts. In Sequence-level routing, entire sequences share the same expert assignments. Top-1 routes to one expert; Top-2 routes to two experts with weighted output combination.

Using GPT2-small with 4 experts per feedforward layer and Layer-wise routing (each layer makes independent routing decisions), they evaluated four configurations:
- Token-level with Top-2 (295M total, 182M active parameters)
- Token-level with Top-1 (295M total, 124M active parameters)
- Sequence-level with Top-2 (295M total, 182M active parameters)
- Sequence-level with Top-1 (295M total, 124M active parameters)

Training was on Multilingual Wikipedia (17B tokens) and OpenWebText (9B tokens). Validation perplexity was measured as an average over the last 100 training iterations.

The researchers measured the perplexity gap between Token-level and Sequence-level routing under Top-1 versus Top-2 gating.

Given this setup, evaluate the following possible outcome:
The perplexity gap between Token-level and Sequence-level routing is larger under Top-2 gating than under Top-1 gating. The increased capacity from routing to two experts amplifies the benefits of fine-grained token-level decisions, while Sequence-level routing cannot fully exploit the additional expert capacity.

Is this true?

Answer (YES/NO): NO